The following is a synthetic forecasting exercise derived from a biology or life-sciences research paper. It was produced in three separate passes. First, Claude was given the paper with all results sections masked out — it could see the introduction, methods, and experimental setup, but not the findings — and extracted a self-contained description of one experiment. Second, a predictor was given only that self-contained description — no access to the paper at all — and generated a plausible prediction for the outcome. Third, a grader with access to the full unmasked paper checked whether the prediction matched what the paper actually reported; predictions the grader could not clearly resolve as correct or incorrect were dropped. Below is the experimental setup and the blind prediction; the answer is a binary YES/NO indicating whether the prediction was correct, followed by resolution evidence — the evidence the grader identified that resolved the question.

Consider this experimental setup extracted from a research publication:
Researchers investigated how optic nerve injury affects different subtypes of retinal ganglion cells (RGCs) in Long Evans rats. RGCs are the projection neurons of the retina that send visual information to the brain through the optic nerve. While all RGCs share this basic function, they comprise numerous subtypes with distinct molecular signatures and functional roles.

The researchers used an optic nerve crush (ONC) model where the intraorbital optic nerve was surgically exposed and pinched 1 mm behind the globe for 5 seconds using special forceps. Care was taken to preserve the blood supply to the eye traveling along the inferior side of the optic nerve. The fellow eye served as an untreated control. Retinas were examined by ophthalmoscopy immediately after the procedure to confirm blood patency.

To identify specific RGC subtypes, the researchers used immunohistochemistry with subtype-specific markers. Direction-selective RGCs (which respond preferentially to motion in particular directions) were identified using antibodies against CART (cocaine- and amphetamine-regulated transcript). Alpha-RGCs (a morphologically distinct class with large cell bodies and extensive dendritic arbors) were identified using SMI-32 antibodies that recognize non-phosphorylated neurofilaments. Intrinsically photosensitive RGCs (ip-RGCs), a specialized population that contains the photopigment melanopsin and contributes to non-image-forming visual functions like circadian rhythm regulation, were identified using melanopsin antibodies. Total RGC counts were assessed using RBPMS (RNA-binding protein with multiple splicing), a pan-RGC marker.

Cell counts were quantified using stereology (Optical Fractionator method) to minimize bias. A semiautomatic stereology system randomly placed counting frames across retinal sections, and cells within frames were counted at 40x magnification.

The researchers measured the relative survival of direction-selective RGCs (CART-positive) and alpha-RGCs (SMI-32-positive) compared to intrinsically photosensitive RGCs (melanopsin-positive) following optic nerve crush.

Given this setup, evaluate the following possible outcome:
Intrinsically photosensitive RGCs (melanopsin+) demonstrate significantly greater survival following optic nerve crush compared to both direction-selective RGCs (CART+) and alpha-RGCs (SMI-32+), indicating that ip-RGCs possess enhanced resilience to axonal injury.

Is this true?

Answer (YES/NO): YES